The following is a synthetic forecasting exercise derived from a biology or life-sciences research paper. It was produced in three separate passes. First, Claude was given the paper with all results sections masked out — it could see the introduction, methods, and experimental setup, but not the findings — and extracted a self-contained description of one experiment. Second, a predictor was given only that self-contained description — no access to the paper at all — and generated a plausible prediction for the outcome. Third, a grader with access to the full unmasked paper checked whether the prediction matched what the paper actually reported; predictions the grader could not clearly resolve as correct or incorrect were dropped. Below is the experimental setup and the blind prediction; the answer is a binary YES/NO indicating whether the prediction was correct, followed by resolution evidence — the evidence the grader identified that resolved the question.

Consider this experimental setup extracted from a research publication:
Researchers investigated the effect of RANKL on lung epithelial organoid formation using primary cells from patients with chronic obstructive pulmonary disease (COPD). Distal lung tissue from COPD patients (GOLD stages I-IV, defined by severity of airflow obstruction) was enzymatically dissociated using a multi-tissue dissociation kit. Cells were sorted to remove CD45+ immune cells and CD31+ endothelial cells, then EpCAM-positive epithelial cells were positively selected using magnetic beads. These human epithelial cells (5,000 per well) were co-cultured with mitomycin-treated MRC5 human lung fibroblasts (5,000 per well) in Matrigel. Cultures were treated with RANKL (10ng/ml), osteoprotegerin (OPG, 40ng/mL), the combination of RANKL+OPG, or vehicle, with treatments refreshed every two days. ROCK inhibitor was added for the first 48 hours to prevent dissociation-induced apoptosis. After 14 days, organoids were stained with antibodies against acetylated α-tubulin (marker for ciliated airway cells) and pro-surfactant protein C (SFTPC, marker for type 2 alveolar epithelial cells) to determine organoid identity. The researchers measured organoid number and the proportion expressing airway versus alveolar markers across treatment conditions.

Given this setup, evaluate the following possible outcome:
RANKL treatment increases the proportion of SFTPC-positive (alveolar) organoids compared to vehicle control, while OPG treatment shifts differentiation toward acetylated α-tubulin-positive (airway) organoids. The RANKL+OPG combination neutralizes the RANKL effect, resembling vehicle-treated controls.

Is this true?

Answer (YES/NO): NO